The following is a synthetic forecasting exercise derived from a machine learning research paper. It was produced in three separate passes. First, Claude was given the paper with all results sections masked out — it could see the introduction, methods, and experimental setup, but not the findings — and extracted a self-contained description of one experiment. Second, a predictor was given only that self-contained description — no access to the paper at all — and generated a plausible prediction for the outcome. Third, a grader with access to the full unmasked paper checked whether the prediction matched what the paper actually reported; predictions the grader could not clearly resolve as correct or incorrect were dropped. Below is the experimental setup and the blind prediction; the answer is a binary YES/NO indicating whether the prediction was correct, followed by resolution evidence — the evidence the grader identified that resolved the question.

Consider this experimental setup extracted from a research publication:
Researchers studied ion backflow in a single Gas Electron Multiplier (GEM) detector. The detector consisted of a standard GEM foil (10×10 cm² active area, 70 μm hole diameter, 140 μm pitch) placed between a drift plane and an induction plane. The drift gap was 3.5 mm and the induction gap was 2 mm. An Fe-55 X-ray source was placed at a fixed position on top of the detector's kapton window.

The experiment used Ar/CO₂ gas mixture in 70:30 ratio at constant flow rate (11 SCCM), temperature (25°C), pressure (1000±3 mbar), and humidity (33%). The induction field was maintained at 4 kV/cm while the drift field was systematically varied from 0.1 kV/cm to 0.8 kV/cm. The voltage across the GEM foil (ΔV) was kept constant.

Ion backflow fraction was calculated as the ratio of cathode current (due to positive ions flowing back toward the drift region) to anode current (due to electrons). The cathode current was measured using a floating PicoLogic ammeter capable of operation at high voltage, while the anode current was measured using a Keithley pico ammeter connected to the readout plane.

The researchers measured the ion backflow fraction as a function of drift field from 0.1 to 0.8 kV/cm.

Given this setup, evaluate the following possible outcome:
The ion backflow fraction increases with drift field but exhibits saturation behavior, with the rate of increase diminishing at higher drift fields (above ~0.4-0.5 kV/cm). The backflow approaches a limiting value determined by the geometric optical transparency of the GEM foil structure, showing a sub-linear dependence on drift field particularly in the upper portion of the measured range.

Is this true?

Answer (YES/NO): NO